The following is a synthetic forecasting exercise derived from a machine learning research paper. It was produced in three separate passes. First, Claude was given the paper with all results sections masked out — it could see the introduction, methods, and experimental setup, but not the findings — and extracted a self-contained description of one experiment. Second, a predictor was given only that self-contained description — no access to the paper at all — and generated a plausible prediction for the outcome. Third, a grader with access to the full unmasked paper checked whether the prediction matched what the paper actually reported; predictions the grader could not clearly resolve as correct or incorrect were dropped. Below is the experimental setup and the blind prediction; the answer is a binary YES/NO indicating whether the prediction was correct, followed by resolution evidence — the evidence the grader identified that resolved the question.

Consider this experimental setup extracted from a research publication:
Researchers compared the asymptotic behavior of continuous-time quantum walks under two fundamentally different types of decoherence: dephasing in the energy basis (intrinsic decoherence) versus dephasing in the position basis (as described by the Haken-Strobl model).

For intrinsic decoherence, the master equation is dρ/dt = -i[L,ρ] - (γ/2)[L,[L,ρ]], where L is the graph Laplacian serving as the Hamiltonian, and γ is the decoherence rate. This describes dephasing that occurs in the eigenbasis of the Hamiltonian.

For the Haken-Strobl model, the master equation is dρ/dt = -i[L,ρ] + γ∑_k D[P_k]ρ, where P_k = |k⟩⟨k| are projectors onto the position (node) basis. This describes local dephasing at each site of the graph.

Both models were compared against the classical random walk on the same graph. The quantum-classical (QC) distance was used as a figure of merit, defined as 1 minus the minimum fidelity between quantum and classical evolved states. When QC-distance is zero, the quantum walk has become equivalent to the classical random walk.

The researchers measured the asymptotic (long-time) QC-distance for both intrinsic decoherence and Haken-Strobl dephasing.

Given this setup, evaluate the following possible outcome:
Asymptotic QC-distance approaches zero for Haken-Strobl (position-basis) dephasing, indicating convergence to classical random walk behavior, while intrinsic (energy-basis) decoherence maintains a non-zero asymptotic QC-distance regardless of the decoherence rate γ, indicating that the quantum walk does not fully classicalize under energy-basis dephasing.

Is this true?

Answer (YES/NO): YES